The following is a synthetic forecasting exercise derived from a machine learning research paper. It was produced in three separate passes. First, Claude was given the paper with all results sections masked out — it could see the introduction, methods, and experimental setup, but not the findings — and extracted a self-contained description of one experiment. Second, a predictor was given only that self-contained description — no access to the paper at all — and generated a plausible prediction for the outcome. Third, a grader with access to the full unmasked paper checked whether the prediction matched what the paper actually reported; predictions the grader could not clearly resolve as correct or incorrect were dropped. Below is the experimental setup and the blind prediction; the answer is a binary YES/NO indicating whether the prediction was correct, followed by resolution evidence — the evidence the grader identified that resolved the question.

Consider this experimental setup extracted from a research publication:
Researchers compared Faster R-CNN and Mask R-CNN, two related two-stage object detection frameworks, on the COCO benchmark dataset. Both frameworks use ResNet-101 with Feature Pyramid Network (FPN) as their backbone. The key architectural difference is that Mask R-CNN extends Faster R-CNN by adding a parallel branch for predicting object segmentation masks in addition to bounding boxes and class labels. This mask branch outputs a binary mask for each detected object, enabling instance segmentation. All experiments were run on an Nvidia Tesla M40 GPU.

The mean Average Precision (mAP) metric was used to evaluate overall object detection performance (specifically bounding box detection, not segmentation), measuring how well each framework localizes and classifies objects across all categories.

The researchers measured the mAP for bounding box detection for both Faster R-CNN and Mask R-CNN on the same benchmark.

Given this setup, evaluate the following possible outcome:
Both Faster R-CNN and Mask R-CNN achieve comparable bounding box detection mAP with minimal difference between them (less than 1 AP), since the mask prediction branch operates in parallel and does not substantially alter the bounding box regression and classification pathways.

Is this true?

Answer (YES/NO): NO